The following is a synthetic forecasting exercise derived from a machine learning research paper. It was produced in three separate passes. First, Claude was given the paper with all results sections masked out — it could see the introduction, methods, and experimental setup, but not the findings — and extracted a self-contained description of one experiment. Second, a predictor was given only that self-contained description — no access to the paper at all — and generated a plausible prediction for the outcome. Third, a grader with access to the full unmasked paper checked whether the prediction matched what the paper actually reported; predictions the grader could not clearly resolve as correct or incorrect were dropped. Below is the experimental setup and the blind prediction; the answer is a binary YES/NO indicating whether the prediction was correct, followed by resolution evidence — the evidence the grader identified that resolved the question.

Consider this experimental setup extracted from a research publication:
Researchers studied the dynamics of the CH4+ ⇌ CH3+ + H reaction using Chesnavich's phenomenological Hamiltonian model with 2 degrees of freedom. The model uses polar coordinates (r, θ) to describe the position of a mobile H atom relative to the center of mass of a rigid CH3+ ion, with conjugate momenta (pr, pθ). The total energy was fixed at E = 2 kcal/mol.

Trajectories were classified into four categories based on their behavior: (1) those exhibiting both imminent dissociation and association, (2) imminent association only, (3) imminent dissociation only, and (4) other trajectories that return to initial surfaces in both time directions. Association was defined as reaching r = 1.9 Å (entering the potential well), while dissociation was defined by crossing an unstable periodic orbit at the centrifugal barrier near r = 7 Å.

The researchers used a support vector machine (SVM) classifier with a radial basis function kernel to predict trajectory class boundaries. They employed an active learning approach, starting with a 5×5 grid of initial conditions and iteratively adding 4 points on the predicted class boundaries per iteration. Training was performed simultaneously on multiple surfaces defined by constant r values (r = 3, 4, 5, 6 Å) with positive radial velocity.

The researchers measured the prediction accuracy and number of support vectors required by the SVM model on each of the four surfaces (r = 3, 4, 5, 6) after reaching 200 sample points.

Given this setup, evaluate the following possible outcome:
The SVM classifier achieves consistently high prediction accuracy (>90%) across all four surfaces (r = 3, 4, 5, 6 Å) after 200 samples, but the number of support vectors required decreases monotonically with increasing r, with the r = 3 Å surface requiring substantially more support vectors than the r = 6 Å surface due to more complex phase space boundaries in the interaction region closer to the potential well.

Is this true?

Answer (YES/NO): NO